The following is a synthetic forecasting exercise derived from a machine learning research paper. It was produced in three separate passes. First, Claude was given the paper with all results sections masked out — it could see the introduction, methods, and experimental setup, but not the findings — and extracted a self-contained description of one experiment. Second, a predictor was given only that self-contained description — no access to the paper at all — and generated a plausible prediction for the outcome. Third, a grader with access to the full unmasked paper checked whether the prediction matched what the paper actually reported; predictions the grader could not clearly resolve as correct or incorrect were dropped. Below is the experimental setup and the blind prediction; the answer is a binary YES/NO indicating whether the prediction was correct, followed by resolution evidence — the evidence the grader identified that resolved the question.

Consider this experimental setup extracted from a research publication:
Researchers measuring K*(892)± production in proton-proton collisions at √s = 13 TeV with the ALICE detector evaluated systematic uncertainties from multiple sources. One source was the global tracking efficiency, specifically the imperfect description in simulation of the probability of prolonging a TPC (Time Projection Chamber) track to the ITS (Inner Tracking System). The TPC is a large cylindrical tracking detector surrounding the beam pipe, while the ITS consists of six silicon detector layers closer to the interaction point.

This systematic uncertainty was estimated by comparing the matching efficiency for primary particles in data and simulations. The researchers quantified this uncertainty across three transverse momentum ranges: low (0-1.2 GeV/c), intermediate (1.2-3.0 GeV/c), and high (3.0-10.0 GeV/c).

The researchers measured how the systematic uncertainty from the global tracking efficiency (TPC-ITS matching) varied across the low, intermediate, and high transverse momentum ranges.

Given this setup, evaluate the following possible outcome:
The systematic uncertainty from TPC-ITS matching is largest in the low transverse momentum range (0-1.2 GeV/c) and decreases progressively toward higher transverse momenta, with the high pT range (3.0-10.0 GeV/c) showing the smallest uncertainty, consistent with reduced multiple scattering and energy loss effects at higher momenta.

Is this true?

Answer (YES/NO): NO